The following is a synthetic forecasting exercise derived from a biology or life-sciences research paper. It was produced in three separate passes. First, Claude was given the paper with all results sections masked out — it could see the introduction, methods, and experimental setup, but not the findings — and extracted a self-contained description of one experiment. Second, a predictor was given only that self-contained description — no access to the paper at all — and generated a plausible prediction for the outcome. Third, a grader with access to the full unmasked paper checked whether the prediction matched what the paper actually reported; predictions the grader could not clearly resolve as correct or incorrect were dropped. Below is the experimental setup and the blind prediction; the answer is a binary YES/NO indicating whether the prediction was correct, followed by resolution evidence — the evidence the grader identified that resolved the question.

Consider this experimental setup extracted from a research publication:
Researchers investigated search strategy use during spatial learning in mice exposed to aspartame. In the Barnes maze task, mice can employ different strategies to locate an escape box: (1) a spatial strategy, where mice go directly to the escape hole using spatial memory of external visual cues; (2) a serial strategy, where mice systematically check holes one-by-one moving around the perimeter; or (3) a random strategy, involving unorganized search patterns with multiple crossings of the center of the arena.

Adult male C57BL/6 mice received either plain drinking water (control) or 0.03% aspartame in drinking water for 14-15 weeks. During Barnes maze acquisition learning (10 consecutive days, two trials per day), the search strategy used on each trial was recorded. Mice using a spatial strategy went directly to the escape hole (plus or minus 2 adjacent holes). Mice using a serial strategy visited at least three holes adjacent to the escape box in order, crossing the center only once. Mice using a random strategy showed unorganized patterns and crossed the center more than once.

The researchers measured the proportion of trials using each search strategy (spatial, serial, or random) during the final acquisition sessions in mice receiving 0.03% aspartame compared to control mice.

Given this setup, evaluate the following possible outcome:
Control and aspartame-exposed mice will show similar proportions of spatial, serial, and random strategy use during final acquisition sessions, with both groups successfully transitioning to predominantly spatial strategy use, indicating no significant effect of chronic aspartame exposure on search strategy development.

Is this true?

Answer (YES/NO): NO